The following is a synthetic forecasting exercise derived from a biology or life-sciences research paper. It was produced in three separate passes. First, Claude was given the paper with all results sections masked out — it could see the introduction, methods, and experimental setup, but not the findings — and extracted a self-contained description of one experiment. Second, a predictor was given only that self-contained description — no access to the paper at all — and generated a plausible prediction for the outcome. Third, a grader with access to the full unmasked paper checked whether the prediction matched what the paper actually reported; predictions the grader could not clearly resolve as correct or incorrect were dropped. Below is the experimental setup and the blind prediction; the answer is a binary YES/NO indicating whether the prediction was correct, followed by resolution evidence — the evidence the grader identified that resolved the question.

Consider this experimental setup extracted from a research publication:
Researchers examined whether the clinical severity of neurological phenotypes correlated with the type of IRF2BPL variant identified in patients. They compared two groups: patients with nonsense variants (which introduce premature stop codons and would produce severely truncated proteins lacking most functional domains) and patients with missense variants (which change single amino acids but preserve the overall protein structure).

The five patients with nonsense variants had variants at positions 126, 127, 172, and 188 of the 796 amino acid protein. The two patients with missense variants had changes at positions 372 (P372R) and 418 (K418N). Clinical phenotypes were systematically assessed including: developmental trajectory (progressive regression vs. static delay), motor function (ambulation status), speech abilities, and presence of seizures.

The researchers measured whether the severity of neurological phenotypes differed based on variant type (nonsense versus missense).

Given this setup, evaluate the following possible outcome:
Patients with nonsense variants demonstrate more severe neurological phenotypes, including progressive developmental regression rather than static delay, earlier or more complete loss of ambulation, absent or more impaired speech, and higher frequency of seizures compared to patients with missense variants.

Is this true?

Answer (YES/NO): NO